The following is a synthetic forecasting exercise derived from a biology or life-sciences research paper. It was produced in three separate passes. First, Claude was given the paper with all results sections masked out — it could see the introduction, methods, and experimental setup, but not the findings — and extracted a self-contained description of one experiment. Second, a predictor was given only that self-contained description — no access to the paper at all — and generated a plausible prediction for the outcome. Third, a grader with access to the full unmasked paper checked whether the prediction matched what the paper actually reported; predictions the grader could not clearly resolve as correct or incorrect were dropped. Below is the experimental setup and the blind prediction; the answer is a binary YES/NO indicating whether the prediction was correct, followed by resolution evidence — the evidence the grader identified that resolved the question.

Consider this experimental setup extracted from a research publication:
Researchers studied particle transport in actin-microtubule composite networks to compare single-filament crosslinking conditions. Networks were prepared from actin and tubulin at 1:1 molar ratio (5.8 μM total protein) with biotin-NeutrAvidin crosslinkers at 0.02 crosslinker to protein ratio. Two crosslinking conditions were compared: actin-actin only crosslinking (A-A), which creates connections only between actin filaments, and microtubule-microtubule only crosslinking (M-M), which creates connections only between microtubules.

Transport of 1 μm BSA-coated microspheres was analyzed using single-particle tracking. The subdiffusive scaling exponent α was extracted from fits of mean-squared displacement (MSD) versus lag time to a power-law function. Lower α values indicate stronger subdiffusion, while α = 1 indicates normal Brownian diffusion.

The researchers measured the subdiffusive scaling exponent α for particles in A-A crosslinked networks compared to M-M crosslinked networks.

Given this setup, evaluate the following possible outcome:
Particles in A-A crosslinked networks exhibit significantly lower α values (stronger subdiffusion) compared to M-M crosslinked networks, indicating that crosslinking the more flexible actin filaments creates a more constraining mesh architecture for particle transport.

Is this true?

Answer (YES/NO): NO